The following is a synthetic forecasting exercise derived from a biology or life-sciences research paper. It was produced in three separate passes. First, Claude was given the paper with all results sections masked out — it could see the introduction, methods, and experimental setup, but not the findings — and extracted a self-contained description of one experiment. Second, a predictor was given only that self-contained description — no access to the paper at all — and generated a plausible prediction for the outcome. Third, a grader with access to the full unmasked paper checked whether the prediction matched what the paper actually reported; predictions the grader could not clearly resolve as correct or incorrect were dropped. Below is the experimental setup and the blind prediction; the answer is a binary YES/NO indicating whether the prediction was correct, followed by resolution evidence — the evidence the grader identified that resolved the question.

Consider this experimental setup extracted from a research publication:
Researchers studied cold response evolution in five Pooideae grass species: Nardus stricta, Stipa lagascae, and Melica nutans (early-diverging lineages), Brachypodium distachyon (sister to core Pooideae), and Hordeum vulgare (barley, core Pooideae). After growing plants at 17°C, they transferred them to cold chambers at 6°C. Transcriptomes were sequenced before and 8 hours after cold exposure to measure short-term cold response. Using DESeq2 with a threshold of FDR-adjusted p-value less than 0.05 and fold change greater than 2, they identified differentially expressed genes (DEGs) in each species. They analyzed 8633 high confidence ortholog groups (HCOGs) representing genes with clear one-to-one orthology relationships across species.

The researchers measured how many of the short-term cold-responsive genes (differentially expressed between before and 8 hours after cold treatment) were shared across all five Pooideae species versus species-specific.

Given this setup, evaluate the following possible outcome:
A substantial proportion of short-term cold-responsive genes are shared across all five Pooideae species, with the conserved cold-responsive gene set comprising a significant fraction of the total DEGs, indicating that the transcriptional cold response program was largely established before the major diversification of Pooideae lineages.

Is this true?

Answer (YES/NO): NO